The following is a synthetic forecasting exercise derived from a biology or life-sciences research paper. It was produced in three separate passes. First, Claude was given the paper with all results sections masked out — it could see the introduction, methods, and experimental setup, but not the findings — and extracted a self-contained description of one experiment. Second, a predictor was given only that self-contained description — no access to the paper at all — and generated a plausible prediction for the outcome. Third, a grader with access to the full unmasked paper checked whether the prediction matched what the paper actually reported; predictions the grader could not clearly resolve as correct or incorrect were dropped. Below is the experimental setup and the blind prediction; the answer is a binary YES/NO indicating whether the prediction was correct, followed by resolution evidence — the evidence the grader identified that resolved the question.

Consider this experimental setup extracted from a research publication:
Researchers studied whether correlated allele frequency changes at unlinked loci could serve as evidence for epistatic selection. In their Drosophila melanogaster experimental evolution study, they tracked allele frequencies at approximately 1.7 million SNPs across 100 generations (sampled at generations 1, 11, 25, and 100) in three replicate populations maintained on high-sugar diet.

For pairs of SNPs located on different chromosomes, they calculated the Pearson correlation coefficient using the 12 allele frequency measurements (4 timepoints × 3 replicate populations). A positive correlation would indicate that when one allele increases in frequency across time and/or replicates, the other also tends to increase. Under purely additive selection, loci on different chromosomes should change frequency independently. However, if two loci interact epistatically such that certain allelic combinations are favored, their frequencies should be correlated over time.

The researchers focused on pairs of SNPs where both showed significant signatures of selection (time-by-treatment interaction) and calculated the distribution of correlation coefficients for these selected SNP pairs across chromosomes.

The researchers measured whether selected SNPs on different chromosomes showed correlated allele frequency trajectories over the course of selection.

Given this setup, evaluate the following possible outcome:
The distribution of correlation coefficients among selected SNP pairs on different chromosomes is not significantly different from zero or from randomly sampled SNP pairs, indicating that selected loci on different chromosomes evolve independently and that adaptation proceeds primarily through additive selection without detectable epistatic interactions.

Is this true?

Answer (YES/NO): NO